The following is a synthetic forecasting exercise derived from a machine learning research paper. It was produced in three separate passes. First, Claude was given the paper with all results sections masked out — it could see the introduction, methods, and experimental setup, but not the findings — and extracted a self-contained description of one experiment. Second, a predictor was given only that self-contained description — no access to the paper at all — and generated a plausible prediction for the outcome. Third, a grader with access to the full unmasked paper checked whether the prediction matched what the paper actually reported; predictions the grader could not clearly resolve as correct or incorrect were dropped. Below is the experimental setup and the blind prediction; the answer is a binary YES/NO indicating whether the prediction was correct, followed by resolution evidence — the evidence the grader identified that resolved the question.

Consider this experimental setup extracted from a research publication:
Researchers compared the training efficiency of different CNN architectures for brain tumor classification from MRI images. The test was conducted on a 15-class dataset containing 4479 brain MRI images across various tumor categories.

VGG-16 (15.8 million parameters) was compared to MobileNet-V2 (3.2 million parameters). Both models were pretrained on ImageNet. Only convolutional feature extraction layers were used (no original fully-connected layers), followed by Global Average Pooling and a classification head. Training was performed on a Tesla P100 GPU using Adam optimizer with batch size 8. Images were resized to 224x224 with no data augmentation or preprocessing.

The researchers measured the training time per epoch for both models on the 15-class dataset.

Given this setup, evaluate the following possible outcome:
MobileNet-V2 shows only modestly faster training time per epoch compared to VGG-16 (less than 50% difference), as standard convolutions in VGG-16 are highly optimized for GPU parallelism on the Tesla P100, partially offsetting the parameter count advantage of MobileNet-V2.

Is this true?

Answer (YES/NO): NO